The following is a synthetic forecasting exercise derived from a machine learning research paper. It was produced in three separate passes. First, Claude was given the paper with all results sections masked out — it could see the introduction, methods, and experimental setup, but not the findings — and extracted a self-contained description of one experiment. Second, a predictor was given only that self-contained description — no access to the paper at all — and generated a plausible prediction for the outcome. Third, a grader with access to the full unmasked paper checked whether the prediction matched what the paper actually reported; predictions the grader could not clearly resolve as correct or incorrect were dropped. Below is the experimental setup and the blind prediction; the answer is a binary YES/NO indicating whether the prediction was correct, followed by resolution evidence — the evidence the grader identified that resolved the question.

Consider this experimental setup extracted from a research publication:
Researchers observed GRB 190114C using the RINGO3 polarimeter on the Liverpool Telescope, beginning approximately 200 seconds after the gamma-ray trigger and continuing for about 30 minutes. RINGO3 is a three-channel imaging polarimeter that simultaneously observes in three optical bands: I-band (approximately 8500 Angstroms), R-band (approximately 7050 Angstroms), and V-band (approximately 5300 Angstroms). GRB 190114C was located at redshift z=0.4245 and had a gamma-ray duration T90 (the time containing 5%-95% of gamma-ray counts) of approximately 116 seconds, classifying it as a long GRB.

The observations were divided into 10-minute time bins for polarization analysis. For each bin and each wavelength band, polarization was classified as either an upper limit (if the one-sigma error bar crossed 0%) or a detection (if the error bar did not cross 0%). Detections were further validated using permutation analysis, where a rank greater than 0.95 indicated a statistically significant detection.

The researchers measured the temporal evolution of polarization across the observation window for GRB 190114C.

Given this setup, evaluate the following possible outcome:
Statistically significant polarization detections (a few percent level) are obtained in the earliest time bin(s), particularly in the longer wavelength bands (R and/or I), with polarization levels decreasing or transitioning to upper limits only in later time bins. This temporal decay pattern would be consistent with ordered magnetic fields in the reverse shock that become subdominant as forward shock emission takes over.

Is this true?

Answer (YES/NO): NO